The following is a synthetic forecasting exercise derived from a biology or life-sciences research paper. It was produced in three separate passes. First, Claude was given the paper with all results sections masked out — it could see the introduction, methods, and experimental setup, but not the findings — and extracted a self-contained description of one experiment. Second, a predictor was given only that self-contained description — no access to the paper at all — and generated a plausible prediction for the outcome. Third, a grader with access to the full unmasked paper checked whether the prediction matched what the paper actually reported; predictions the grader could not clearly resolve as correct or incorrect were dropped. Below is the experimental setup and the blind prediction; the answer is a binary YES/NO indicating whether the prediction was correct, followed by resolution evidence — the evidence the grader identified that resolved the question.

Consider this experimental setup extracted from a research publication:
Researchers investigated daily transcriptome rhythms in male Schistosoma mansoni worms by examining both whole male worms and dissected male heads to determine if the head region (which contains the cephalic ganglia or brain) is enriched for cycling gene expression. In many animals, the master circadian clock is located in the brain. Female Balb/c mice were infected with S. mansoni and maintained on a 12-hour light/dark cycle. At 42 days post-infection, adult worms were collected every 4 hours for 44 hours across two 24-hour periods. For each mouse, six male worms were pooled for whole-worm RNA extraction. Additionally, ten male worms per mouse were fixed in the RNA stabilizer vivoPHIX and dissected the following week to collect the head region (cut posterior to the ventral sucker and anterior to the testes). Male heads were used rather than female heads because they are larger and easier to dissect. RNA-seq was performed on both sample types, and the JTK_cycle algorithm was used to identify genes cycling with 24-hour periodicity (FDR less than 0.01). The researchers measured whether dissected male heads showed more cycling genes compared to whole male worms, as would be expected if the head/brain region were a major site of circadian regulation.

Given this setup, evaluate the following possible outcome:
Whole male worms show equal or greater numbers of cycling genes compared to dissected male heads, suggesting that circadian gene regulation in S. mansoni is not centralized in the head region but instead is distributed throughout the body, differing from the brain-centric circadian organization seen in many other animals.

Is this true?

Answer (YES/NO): YES